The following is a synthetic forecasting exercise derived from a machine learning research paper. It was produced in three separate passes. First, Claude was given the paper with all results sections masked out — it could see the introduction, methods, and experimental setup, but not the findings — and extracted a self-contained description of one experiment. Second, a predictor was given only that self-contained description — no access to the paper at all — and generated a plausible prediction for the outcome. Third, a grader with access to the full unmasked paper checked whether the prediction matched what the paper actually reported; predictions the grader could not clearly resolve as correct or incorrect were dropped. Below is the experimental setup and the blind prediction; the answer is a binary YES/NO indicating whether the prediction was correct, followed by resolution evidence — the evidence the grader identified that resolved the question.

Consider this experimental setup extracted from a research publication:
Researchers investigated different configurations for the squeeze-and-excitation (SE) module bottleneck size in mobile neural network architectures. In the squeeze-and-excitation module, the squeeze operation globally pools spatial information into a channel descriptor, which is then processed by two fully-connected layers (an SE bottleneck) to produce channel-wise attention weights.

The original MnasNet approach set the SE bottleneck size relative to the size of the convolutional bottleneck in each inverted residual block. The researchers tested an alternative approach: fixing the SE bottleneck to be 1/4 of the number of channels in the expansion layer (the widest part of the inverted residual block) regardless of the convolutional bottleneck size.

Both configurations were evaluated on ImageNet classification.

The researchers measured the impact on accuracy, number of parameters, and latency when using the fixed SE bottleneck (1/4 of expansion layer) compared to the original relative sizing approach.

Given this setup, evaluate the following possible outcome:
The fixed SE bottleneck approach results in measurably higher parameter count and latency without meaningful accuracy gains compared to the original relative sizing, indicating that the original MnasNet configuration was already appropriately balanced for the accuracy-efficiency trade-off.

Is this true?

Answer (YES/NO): NO